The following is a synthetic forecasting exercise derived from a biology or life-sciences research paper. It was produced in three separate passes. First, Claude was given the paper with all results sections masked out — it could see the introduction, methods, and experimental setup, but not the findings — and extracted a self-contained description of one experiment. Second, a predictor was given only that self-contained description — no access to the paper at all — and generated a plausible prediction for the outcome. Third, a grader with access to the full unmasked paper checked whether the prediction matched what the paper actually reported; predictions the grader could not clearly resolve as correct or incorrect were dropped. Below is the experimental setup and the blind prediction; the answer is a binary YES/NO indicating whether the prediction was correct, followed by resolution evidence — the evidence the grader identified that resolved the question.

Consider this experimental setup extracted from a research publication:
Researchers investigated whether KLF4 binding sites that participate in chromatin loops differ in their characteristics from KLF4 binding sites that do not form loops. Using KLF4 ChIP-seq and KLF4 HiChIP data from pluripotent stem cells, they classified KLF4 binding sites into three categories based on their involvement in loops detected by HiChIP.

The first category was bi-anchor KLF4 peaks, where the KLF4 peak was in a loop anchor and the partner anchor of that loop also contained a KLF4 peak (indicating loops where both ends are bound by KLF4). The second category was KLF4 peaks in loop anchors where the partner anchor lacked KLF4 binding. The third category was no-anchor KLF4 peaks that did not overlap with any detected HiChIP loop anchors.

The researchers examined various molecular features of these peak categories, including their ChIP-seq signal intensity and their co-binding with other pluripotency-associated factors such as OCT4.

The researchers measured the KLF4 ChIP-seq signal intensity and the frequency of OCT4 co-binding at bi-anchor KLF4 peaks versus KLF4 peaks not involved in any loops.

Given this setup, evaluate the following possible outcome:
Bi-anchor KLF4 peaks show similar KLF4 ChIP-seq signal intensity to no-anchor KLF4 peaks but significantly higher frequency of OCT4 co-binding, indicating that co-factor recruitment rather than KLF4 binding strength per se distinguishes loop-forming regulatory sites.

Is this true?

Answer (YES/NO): YES